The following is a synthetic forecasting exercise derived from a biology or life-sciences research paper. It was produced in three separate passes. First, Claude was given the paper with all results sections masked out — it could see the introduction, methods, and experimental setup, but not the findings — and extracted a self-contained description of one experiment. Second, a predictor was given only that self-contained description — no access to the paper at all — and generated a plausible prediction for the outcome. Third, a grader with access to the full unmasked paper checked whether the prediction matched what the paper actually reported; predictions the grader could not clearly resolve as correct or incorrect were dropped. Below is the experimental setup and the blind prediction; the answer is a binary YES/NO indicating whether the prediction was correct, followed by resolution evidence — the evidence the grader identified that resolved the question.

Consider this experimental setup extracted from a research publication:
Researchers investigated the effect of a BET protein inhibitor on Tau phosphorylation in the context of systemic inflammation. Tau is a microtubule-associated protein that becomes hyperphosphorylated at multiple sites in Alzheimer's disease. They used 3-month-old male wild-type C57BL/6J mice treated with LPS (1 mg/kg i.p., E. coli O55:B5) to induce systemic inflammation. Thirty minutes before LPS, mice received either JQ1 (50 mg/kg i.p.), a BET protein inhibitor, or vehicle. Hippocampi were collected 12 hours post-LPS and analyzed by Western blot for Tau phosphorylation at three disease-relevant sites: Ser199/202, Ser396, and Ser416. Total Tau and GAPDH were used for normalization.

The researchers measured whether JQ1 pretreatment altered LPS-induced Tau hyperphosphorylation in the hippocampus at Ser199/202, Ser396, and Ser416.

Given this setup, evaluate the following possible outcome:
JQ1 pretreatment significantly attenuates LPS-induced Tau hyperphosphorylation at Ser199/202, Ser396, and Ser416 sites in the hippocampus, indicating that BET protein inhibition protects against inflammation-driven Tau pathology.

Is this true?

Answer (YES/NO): NO